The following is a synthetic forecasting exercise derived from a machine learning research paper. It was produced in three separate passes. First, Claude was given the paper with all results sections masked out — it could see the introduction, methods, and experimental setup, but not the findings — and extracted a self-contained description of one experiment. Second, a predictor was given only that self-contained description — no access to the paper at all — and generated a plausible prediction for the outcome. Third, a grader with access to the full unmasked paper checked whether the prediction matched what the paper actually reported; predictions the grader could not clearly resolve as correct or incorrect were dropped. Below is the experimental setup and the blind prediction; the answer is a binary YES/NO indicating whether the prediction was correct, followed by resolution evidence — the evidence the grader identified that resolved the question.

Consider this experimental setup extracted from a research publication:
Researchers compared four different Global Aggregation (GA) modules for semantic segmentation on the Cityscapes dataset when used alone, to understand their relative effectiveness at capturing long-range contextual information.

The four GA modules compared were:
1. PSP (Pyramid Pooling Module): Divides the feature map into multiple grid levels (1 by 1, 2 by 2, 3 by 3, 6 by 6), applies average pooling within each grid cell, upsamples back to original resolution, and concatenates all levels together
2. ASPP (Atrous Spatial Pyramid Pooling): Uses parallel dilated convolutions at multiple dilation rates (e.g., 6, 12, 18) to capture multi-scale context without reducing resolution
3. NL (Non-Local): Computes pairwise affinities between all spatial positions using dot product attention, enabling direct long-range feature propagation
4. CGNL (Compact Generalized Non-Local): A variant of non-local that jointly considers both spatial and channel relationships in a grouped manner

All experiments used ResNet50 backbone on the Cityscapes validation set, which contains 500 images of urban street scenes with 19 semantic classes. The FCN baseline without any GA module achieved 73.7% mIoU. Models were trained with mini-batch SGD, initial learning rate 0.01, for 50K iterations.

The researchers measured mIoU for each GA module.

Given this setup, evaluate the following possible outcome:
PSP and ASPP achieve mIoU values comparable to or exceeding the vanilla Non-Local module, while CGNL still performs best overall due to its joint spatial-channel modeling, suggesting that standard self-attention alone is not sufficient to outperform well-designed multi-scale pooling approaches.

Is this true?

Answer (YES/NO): NO